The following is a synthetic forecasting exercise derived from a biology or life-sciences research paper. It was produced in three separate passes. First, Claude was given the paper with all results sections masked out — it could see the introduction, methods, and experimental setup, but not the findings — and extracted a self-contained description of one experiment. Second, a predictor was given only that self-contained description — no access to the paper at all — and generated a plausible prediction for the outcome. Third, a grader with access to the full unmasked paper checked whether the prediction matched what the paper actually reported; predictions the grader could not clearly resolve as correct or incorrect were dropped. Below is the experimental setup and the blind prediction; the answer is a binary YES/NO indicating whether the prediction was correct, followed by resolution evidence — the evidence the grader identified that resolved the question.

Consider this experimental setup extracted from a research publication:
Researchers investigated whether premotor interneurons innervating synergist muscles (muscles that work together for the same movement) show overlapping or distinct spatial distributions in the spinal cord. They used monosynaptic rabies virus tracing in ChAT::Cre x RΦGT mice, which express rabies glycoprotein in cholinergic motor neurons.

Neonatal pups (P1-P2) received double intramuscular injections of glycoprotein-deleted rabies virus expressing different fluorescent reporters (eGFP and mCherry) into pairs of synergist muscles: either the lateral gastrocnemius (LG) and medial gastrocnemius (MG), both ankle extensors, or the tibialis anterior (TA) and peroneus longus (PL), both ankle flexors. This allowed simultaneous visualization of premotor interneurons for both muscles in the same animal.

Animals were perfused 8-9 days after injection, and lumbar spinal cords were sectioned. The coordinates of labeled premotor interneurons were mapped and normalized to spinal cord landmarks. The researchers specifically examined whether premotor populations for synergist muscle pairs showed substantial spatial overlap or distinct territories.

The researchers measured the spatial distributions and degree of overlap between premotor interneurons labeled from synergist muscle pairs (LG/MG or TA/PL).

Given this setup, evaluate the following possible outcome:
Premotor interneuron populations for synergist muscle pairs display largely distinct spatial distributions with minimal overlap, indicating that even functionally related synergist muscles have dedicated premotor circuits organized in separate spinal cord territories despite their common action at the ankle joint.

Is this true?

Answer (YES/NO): NO